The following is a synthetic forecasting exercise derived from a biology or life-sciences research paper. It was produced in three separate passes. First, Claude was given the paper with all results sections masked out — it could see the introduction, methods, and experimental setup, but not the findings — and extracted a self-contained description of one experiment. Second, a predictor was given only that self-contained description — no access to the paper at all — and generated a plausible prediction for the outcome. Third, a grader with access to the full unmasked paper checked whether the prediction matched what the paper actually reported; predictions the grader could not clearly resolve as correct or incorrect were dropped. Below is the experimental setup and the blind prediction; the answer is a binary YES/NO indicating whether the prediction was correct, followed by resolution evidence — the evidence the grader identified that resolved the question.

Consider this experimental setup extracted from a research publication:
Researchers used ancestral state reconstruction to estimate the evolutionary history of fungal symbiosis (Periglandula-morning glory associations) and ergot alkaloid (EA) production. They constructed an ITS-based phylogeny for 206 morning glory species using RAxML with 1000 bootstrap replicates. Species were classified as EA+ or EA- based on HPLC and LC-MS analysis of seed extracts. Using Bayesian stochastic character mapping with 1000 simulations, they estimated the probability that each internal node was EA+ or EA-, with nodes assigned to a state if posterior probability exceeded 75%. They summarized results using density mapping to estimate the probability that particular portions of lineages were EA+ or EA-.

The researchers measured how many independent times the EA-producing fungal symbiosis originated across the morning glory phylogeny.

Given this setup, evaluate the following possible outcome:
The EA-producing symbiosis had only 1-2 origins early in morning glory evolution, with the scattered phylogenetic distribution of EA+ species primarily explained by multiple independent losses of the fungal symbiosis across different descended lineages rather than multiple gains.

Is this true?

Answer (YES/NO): NO